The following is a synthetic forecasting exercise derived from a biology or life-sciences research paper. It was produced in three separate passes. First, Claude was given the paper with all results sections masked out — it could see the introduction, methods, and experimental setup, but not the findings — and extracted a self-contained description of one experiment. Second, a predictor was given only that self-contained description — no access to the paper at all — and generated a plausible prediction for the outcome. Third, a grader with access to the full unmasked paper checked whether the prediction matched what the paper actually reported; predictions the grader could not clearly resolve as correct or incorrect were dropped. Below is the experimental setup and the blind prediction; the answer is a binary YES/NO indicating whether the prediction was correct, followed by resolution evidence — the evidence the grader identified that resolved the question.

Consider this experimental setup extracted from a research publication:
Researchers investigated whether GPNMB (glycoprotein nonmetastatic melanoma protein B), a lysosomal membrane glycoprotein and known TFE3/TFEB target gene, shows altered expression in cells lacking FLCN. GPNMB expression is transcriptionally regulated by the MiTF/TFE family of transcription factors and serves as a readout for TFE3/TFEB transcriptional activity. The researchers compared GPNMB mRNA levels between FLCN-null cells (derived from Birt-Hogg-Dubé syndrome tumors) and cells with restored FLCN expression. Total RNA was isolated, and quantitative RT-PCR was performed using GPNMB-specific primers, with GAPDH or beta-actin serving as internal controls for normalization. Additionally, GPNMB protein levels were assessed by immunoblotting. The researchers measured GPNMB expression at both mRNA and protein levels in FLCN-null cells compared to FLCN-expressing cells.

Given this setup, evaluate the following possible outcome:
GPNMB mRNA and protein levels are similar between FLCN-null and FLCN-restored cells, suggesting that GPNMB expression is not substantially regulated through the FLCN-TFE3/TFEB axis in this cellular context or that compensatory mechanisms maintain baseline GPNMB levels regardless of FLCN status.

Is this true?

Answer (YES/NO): NO